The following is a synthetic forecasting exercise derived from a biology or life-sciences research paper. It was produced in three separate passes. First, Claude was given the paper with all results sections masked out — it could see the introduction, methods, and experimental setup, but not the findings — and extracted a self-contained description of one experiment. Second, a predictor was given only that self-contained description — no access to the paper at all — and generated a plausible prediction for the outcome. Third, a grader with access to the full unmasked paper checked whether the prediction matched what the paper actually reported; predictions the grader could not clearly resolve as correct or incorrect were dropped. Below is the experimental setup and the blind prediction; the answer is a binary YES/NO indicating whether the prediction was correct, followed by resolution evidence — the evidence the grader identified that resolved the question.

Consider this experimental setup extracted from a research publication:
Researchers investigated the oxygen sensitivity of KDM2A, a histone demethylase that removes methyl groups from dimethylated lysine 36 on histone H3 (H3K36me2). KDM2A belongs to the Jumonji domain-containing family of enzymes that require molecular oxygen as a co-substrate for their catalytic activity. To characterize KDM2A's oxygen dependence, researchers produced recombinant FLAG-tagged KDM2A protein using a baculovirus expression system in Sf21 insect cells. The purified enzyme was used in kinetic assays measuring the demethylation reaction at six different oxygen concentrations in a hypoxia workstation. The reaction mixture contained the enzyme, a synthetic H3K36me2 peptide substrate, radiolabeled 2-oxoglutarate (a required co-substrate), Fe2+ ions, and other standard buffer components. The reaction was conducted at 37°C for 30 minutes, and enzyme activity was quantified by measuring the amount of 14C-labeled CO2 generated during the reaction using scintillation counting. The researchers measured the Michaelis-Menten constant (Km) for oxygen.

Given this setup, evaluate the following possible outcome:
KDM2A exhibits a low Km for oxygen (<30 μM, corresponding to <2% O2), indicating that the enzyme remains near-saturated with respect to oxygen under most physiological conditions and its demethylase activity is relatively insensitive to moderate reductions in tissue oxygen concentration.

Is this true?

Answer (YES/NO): NO